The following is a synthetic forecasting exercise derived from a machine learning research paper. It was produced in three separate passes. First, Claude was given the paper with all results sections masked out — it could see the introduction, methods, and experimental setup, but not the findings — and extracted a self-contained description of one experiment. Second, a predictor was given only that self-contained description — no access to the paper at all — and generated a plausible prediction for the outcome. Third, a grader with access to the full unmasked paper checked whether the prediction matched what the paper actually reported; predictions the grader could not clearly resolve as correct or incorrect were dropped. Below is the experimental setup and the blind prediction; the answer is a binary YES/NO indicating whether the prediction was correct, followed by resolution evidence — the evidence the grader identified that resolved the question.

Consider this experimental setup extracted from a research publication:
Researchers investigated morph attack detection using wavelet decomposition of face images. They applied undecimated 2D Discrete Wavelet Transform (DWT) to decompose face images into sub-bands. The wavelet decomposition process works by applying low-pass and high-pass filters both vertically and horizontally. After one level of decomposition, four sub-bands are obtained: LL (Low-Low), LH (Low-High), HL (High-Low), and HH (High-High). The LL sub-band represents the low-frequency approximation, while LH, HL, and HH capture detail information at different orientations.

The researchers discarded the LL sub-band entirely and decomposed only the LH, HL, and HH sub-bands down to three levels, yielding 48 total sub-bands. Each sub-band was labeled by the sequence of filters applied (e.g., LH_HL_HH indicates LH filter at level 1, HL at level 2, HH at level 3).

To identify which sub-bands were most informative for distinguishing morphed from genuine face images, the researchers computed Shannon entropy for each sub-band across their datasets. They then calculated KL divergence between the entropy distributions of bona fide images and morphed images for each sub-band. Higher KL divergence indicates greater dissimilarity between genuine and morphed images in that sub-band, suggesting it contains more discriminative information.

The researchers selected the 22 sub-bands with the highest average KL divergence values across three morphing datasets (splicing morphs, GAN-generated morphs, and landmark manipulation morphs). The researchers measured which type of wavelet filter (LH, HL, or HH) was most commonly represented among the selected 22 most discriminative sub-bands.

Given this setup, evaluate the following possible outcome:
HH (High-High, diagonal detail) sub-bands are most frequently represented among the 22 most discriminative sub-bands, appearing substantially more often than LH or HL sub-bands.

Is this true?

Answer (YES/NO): YES